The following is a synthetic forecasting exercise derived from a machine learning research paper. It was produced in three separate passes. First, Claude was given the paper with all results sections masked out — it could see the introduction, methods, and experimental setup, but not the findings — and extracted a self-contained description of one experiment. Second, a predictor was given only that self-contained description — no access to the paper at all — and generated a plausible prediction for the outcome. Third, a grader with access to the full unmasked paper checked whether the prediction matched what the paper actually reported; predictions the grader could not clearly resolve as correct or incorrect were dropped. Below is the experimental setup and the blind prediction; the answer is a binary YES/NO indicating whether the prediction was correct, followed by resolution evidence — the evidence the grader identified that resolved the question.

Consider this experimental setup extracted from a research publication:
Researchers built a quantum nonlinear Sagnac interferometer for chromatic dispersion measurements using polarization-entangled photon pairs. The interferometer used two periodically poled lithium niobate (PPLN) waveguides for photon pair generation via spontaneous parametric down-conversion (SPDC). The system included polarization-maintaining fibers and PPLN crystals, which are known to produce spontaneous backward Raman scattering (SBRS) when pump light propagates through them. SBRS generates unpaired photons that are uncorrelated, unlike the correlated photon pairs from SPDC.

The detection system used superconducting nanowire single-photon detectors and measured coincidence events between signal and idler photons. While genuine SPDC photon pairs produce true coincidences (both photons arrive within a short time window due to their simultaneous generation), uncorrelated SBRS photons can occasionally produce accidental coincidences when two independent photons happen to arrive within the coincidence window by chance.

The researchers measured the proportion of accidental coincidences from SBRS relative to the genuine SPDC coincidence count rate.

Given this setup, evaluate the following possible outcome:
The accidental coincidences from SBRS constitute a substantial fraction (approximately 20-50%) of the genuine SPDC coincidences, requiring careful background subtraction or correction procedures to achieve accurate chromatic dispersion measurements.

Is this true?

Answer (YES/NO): NO